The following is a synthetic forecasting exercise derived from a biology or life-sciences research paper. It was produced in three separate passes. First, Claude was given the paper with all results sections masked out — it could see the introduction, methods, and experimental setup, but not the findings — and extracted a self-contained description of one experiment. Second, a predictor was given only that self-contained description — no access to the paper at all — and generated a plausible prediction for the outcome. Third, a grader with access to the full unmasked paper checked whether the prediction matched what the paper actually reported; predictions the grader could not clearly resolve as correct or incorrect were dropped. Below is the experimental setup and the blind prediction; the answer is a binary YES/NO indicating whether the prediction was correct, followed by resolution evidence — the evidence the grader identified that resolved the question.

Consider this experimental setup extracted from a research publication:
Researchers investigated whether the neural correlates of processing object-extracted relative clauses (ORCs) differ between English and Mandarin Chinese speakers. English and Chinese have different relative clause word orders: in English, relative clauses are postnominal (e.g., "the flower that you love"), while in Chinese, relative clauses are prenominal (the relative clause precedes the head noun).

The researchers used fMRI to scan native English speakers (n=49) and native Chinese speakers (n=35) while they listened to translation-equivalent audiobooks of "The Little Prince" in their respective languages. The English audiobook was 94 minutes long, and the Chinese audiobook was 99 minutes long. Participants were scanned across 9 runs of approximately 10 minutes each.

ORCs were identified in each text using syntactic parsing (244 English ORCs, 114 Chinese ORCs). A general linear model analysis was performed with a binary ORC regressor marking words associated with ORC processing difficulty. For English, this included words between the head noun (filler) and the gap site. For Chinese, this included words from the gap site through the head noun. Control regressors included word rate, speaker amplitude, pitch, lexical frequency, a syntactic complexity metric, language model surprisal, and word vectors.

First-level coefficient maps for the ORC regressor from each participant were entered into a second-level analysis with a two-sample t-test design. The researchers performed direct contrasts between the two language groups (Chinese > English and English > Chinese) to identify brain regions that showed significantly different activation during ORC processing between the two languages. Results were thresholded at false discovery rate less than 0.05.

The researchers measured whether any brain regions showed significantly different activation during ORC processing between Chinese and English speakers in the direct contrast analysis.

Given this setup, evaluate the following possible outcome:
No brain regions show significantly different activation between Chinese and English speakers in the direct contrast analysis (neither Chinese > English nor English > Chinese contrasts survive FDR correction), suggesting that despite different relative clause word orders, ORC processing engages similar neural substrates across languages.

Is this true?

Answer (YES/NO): YES